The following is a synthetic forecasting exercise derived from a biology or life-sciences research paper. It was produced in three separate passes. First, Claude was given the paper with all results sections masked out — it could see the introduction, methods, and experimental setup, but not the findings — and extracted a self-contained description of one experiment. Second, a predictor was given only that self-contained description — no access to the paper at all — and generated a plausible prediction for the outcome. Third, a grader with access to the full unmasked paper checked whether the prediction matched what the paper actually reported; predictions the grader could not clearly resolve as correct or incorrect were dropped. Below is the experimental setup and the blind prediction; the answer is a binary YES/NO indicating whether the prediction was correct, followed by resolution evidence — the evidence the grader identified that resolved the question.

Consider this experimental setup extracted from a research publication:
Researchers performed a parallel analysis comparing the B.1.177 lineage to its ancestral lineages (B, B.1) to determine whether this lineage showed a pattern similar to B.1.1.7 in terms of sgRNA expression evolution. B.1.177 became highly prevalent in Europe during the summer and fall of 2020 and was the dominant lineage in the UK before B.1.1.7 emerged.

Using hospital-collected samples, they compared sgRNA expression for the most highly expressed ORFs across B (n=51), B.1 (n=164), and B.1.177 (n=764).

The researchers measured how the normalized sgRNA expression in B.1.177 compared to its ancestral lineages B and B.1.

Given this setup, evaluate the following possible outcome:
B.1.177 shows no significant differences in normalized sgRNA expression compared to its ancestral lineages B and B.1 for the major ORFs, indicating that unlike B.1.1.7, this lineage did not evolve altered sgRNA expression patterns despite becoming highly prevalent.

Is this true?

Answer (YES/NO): NO